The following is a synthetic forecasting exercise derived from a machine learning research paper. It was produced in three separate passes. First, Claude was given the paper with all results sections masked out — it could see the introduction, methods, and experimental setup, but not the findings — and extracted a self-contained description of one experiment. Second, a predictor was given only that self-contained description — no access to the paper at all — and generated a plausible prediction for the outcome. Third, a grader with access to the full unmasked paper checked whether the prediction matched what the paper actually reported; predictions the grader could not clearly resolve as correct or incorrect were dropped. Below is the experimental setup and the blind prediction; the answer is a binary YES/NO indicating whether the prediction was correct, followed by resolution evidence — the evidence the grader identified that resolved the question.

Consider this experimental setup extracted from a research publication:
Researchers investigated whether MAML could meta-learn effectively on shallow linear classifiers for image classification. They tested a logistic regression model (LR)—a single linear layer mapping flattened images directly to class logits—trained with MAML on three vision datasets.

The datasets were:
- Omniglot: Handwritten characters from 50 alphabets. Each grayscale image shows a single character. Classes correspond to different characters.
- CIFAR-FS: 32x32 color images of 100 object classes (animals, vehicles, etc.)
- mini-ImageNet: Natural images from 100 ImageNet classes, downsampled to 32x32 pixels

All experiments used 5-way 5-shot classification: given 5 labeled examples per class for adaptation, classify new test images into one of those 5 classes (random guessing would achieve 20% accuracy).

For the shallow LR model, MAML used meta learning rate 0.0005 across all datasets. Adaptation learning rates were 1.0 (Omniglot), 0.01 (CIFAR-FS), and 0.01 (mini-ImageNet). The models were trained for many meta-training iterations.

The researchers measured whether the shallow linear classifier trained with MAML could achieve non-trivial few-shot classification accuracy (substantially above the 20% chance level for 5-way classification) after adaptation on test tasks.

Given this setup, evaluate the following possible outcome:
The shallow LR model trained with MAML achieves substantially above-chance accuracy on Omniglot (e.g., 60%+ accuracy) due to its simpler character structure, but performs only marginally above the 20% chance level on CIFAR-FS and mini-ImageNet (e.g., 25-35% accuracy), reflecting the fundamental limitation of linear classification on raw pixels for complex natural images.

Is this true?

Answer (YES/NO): NO